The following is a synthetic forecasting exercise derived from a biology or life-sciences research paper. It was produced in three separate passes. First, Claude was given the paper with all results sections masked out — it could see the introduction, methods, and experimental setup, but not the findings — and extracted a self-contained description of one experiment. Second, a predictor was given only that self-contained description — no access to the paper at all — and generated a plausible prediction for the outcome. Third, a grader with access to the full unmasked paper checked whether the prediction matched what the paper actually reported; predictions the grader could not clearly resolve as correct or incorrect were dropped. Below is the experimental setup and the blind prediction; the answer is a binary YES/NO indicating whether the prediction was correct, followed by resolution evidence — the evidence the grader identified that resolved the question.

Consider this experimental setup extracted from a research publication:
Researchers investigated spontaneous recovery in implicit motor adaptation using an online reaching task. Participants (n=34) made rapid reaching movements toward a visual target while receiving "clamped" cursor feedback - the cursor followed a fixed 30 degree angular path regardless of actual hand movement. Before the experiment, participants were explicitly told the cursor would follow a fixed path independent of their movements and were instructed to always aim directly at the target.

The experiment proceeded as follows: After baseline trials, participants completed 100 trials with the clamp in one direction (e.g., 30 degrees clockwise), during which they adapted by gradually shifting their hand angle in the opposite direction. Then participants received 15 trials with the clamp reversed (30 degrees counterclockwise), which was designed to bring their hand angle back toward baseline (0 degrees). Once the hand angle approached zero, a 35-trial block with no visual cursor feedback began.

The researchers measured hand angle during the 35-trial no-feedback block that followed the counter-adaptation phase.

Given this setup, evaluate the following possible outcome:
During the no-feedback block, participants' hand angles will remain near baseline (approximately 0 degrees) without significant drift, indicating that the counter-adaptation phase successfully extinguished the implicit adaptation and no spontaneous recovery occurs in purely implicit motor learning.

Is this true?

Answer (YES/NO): YES